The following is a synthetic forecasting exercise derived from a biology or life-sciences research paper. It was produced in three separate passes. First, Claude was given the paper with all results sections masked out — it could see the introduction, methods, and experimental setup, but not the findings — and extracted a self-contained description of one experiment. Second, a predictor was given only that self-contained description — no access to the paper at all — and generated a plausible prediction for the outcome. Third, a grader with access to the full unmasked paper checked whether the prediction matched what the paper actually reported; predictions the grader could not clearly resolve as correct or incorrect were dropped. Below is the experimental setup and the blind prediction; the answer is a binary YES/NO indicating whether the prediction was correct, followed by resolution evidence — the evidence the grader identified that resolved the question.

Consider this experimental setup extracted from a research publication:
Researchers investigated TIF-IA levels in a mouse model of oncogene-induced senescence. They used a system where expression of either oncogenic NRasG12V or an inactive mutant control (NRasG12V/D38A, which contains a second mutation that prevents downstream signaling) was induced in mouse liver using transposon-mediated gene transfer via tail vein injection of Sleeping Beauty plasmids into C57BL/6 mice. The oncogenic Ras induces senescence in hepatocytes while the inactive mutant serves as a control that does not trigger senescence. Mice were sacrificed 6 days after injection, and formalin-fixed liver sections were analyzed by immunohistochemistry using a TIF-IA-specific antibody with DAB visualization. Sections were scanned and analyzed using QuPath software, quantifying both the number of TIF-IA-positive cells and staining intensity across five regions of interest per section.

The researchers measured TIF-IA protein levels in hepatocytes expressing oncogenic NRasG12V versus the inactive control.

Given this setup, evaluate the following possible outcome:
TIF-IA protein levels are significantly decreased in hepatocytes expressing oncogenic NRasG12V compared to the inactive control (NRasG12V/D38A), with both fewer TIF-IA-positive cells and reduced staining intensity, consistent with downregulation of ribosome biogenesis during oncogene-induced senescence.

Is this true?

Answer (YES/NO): NO